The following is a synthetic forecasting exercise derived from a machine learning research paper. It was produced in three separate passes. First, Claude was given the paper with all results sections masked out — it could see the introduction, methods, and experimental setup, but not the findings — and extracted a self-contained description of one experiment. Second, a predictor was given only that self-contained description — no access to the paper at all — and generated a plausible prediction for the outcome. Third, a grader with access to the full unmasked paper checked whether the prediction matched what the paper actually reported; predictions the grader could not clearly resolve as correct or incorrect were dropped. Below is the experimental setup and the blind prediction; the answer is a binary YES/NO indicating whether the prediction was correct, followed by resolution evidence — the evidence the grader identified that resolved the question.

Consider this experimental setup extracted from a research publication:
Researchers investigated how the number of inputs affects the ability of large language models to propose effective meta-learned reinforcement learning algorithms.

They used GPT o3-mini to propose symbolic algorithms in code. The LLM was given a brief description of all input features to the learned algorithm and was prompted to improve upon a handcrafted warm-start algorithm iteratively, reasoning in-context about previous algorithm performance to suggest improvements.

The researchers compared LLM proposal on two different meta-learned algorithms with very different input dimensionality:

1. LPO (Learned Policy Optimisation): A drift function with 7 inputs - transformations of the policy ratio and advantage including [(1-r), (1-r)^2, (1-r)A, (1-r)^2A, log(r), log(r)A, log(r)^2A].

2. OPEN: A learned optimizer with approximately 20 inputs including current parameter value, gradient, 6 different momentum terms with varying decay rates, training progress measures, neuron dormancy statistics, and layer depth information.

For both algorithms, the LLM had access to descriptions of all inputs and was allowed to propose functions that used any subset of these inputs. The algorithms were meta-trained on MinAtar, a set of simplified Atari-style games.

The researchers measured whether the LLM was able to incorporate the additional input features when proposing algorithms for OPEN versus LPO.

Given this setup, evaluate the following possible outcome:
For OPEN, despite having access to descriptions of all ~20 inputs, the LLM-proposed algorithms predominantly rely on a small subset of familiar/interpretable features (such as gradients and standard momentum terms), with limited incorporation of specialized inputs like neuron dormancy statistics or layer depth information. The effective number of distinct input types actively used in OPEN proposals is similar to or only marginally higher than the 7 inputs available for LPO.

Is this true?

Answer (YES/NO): YES